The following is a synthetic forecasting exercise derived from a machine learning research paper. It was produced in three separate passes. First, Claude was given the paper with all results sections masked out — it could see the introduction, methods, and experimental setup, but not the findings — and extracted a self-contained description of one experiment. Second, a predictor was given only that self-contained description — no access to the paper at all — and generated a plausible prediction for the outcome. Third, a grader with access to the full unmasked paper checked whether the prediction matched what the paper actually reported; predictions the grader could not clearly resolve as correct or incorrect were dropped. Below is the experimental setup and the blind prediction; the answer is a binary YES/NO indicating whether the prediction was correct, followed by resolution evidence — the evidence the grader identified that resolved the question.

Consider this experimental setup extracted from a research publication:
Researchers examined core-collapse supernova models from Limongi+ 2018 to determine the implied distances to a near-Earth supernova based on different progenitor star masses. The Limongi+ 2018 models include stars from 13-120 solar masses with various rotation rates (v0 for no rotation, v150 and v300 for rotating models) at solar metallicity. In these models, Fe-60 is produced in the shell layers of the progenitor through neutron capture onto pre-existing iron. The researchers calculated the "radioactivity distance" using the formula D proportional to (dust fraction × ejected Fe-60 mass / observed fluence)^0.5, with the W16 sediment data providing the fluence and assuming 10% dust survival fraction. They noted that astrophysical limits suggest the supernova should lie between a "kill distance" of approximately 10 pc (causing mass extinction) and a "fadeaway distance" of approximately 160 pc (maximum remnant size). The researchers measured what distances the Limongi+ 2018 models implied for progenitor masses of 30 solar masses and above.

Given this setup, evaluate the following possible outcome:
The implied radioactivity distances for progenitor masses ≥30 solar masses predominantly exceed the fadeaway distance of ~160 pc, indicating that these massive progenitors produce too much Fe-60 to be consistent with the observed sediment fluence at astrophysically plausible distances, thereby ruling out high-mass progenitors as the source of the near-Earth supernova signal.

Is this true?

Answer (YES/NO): NO